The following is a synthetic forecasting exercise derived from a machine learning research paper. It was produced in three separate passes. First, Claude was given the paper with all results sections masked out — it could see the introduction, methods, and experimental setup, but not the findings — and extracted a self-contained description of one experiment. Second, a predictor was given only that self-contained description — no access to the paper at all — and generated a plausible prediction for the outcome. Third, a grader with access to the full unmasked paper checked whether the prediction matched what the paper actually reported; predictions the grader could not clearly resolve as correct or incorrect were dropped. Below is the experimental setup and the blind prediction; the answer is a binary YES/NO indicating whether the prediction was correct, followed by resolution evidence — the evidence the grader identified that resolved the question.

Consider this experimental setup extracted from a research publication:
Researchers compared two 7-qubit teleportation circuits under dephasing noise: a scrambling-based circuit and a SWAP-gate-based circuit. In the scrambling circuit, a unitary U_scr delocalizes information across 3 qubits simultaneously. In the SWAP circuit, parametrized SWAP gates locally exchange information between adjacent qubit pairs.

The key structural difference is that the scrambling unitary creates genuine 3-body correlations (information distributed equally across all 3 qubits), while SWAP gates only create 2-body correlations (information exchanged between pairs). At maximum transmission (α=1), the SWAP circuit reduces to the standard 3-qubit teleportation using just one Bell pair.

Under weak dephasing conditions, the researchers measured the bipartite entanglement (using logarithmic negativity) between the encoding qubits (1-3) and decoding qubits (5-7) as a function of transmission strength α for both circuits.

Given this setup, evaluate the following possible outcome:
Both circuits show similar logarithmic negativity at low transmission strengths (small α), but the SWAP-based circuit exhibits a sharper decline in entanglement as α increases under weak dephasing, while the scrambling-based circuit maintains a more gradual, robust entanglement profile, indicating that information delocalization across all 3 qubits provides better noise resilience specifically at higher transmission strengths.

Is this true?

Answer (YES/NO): NO